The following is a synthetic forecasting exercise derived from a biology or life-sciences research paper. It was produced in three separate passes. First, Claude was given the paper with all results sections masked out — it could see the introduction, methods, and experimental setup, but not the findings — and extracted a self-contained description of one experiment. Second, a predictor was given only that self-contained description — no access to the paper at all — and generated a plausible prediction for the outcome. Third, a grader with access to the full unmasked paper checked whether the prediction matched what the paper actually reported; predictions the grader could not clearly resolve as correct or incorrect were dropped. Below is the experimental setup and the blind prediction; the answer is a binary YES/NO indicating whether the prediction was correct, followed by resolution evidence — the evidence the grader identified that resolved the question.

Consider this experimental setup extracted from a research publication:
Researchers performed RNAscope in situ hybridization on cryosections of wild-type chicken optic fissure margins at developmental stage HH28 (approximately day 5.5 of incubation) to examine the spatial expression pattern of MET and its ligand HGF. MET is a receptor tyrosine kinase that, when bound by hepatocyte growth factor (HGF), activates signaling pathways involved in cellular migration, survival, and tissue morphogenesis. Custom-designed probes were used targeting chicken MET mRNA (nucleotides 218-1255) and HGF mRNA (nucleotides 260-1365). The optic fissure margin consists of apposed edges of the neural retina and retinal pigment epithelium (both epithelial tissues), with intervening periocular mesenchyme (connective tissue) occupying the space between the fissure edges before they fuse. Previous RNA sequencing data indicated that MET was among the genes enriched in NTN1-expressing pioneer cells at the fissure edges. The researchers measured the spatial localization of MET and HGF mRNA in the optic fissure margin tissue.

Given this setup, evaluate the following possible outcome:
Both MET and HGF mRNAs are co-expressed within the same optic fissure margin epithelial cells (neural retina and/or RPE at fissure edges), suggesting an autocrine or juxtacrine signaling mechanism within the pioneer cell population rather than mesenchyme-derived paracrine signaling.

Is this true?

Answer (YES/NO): NO